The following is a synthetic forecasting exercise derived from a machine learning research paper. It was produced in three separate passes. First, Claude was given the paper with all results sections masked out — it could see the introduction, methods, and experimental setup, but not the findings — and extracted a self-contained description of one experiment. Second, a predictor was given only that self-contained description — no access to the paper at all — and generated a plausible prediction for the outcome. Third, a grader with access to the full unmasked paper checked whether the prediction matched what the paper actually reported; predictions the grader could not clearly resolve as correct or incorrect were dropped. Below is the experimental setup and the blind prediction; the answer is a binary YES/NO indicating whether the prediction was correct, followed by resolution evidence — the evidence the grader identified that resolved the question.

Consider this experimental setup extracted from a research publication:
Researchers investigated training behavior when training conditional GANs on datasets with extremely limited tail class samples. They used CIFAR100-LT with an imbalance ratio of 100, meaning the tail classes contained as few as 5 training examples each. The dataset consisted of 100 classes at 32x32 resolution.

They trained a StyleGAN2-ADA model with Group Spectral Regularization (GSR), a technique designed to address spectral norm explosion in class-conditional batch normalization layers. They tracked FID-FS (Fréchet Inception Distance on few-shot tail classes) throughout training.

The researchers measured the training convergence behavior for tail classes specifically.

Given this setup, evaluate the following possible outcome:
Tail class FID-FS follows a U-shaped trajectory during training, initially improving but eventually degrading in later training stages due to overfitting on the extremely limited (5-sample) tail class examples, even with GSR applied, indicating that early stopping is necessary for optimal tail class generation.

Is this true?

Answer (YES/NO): YES